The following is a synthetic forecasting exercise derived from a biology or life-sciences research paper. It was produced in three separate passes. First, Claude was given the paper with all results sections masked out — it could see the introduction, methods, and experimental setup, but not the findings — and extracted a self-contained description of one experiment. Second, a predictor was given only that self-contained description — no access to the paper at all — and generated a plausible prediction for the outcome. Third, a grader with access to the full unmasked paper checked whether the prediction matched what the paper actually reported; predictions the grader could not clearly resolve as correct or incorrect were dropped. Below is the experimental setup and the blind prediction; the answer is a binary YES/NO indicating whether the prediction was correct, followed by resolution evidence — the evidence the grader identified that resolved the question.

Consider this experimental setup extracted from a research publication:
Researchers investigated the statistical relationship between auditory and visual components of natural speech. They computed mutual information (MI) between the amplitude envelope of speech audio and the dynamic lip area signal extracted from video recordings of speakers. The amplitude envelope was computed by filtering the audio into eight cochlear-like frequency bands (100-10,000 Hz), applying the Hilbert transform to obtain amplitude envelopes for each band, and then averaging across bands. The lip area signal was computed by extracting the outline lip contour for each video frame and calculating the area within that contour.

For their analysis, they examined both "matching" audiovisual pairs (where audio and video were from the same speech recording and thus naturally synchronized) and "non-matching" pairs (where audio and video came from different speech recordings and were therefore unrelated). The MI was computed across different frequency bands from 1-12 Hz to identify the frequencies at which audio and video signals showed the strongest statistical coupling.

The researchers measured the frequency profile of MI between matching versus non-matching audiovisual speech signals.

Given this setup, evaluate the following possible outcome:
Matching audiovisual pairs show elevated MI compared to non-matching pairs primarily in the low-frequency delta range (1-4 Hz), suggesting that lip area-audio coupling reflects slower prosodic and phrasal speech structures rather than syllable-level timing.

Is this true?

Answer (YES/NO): NO